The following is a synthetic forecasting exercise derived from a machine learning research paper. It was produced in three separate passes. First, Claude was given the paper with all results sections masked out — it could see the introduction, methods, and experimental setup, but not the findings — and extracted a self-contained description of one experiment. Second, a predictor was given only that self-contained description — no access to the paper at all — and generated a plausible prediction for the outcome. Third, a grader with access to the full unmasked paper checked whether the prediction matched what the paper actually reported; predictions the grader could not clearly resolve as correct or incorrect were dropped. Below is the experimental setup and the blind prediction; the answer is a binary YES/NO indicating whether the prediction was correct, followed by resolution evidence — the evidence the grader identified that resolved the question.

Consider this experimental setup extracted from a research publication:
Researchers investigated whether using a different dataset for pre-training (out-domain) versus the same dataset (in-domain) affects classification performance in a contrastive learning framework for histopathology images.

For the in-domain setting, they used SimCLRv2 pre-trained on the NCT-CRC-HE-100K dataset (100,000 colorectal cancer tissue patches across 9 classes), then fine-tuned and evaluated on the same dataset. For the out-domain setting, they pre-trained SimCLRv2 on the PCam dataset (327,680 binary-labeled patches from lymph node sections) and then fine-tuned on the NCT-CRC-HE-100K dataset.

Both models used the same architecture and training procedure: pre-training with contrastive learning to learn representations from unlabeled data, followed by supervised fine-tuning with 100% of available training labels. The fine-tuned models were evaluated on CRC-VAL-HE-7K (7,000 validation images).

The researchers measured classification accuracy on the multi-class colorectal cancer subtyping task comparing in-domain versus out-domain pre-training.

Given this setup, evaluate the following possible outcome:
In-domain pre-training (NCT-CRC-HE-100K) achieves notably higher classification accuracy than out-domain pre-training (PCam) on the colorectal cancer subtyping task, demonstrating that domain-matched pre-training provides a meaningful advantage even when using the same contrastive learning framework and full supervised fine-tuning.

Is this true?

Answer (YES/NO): NO